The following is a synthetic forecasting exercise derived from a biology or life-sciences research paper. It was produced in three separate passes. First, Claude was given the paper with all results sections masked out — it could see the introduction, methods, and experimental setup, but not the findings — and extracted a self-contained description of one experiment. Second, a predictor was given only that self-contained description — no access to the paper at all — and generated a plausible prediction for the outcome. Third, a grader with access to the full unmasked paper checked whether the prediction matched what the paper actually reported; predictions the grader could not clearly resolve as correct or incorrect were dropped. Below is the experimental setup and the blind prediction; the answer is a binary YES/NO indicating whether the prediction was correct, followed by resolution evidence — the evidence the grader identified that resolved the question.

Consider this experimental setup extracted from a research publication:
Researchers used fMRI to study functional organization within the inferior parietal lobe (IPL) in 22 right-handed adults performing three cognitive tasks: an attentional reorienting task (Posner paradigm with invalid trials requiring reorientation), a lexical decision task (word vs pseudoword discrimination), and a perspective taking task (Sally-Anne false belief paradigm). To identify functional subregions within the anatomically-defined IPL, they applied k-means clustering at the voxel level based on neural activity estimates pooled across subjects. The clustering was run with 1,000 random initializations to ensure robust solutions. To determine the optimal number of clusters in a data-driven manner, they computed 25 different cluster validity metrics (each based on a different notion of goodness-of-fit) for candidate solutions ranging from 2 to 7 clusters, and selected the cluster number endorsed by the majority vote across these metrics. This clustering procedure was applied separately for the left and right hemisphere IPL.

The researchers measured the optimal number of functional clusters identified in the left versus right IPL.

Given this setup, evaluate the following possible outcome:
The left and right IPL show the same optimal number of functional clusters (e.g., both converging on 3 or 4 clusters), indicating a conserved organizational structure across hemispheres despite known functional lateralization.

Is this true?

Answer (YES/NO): YES